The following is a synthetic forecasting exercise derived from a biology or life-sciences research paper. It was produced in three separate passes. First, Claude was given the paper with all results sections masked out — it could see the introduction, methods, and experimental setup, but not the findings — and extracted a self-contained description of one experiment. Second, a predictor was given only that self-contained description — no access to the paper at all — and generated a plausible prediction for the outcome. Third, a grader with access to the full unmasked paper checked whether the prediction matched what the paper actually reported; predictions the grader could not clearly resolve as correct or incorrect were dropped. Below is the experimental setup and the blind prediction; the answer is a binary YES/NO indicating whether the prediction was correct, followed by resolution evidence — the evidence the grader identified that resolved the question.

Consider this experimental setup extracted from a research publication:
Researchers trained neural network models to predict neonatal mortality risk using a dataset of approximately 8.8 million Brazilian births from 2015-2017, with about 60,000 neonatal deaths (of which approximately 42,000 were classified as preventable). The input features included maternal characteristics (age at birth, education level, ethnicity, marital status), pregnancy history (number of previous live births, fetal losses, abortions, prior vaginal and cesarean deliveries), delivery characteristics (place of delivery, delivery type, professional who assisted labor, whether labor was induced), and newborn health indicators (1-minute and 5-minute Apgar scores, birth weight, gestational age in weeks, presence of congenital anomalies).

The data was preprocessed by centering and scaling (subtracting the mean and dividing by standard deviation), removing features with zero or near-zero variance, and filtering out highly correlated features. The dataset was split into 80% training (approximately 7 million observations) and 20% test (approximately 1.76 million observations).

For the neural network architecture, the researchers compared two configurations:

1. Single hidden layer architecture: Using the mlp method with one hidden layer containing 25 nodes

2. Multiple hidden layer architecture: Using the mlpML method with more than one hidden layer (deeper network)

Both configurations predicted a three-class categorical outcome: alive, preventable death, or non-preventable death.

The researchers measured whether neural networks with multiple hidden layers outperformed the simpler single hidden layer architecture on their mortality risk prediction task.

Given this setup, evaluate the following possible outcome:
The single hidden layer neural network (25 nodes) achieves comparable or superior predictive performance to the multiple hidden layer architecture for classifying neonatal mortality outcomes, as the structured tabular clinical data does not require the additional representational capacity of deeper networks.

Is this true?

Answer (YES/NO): YES